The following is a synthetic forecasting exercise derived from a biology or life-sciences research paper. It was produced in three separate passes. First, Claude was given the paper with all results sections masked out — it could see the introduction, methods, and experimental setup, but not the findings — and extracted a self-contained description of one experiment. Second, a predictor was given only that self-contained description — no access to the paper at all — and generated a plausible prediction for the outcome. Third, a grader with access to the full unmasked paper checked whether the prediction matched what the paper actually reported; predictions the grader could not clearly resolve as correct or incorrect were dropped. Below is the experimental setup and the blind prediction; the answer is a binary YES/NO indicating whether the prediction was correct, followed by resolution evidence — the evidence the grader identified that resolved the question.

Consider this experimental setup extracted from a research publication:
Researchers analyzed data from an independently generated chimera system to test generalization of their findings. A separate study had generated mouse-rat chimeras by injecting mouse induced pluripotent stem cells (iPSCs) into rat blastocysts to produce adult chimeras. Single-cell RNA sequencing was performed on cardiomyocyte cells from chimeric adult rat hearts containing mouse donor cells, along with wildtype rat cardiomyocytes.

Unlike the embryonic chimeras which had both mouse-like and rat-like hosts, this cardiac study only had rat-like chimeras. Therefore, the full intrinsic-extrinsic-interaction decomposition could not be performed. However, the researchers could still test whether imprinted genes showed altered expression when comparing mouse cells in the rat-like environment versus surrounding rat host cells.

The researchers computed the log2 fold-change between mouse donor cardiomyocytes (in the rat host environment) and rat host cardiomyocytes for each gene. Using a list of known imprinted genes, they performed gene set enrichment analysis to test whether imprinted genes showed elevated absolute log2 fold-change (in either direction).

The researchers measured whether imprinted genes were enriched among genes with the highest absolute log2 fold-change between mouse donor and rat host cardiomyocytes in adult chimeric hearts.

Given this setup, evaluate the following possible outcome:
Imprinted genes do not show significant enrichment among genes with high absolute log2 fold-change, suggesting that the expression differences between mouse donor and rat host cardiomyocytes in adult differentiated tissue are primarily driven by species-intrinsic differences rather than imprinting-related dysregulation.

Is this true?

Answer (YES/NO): NO